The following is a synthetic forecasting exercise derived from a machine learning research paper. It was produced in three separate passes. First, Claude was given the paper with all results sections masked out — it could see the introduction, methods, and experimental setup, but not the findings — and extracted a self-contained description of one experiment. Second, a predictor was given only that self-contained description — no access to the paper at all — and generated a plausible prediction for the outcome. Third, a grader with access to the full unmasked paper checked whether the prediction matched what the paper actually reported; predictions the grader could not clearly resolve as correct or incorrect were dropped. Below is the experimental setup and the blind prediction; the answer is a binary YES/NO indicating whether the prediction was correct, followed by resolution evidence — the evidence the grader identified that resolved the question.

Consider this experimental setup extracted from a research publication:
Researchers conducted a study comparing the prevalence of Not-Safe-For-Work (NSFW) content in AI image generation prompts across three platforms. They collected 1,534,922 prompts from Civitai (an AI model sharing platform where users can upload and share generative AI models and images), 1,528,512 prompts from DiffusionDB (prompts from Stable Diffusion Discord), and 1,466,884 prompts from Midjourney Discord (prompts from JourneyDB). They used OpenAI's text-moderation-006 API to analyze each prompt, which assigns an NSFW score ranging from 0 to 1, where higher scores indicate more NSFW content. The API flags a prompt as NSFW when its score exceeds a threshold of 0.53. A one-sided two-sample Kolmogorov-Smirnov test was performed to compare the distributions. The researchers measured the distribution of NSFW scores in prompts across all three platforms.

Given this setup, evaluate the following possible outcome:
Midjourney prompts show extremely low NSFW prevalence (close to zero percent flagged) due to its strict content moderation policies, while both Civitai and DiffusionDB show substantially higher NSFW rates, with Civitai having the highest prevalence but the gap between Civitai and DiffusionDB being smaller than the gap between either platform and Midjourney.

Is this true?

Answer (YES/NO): NO